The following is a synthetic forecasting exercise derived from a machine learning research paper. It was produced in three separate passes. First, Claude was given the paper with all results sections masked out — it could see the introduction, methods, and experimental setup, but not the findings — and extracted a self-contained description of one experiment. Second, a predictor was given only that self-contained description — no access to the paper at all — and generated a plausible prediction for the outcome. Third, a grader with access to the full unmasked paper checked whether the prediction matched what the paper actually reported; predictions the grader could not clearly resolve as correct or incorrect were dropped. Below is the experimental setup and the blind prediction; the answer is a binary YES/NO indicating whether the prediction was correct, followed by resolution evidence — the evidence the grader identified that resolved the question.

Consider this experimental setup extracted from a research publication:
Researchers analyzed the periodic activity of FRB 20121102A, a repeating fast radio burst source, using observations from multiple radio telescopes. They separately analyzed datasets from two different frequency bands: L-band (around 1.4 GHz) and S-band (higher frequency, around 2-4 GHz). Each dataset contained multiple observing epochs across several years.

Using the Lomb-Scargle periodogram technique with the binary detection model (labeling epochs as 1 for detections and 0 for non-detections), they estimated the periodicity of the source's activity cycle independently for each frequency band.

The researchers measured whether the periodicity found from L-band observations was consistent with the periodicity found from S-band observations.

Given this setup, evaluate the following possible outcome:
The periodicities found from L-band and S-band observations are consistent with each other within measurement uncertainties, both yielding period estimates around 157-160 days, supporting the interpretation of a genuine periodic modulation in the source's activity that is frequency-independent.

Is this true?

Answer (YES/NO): YES